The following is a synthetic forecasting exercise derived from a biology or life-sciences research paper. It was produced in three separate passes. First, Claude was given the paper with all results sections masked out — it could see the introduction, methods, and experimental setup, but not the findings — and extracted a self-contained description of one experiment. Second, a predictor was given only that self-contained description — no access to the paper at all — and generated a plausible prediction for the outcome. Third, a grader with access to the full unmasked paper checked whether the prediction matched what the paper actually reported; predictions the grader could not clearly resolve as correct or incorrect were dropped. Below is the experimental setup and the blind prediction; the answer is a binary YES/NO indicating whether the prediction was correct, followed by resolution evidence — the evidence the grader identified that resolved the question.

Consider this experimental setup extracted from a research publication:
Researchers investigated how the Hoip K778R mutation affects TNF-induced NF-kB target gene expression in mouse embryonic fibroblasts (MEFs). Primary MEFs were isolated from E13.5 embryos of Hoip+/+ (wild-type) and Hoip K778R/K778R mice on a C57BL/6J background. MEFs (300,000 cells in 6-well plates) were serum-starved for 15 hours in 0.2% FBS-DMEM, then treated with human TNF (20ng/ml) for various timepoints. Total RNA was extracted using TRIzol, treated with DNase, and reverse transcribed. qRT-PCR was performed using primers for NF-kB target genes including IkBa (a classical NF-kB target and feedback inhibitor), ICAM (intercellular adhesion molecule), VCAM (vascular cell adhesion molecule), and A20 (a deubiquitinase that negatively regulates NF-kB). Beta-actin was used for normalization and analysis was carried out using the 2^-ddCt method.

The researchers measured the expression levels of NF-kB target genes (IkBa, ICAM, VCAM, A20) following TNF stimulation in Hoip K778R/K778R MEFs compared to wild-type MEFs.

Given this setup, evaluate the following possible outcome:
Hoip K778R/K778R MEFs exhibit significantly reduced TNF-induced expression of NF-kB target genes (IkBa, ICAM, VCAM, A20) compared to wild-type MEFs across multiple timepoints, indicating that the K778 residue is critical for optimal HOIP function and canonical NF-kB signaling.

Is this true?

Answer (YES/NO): NO